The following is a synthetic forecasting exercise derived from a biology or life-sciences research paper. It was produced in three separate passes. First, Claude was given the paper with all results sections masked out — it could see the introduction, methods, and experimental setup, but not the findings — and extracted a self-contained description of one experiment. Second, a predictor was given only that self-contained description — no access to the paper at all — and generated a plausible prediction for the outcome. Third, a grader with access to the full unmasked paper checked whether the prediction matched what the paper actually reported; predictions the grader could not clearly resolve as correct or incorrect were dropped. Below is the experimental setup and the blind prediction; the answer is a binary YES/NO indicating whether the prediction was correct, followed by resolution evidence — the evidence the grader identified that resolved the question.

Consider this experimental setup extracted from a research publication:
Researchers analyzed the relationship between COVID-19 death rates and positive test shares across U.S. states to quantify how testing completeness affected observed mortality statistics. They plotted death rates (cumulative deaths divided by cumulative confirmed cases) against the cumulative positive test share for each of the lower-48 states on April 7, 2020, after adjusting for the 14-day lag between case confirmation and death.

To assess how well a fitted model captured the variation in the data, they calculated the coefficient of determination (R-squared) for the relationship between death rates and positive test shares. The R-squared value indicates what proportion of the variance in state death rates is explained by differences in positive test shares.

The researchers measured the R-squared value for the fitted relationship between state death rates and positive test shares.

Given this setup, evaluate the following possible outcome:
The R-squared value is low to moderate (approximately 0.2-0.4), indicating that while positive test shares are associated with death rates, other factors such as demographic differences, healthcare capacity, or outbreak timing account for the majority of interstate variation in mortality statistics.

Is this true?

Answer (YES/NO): YES